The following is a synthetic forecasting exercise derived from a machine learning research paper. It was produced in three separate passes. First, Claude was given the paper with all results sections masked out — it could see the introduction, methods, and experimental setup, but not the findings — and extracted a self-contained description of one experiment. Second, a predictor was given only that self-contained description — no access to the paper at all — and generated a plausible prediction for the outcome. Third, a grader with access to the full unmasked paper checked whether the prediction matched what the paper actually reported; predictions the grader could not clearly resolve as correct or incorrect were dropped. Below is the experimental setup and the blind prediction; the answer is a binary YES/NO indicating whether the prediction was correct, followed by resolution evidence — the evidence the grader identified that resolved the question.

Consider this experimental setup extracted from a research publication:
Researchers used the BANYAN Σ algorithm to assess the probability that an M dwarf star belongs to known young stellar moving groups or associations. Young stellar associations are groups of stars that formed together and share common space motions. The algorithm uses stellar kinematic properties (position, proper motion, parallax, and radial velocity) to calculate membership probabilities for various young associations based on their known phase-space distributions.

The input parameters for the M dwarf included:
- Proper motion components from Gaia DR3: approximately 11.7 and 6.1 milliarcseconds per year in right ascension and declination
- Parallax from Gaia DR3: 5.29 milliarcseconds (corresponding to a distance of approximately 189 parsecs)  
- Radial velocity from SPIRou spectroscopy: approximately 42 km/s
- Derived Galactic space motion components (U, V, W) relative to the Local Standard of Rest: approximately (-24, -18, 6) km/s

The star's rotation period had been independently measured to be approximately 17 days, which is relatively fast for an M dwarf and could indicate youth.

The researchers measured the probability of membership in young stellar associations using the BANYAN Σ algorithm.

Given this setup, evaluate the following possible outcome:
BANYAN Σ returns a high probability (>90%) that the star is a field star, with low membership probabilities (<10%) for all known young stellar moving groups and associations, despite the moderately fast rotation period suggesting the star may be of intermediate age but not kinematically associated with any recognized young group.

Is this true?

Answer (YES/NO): YES